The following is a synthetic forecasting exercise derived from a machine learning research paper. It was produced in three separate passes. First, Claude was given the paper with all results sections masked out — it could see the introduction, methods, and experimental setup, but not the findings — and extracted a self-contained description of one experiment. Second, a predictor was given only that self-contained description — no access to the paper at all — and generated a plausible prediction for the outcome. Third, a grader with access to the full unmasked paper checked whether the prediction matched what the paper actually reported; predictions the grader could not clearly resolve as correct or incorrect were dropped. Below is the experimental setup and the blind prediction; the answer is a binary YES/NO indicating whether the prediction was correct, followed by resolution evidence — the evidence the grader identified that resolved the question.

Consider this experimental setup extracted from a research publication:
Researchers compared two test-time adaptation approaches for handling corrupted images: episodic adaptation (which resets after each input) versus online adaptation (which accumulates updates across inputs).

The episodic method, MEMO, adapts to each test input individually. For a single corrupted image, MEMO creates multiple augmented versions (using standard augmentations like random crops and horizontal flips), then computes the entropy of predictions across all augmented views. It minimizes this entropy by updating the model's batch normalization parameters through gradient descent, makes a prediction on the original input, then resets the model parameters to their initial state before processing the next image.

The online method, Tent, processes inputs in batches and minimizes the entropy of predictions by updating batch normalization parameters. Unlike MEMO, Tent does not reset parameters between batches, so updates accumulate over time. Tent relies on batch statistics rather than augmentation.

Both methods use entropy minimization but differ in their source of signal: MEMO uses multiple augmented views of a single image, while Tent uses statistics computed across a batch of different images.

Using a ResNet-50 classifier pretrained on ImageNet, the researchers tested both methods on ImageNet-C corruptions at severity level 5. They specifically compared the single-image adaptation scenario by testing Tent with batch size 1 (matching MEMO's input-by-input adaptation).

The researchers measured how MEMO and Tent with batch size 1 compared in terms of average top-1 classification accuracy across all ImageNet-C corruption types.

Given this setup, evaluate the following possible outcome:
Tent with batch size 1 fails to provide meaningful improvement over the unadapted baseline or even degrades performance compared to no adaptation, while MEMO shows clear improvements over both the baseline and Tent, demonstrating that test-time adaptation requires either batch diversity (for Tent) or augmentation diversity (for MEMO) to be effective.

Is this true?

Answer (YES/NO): YES